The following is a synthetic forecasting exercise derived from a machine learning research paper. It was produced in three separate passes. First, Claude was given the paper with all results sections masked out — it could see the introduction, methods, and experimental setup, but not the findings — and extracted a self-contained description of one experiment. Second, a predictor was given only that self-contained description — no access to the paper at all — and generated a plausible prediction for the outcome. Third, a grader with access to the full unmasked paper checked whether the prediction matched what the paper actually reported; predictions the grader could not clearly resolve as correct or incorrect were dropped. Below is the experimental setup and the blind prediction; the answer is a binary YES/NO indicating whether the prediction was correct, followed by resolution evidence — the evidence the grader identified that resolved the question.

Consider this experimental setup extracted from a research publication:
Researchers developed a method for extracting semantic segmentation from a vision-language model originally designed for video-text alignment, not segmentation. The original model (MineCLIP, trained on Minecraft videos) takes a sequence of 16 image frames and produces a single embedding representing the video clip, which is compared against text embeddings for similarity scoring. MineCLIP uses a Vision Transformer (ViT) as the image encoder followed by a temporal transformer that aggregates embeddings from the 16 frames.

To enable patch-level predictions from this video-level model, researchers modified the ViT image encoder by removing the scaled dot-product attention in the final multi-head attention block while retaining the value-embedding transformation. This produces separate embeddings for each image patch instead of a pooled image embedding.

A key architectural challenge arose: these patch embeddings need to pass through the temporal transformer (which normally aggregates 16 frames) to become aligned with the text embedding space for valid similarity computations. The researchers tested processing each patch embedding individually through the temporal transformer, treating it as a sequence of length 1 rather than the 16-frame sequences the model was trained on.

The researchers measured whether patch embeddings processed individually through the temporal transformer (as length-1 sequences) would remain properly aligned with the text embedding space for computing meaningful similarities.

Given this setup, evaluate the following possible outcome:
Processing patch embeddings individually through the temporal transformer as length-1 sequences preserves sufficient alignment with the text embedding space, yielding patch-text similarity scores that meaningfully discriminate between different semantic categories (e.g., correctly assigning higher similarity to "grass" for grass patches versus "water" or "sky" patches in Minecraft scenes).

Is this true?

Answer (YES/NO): YES